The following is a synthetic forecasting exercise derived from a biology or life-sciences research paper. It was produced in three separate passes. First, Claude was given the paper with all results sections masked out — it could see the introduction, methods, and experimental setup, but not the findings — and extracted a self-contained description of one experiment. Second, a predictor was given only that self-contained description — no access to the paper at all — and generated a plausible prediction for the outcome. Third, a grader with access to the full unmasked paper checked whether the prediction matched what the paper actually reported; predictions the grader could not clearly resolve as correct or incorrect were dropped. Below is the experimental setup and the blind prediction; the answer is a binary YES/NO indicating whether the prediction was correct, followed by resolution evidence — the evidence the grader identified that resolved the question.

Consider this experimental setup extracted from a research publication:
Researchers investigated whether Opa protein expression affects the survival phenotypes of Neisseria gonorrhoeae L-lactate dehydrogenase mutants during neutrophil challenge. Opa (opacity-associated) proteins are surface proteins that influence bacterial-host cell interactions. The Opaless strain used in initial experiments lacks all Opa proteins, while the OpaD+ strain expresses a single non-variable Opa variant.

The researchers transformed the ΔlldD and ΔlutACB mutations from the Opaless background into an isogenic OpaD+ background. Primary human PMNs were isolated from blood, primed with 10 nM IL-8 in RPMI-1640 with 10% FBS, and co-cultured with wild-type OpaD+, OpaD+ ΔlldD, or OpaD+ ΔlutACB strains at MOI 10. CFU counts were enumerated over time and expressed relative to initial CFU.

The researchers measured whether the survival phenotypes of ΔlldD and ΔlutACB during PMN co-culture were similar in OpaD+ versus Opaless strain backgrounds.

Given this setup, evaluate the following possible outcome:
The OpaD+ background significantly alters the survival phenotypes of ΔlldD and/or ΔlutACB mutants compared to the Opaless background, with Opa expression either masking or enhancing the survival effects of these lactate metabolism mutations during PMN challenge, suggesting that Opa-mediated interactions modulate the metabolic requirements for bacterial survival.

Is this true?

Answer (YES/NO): NO